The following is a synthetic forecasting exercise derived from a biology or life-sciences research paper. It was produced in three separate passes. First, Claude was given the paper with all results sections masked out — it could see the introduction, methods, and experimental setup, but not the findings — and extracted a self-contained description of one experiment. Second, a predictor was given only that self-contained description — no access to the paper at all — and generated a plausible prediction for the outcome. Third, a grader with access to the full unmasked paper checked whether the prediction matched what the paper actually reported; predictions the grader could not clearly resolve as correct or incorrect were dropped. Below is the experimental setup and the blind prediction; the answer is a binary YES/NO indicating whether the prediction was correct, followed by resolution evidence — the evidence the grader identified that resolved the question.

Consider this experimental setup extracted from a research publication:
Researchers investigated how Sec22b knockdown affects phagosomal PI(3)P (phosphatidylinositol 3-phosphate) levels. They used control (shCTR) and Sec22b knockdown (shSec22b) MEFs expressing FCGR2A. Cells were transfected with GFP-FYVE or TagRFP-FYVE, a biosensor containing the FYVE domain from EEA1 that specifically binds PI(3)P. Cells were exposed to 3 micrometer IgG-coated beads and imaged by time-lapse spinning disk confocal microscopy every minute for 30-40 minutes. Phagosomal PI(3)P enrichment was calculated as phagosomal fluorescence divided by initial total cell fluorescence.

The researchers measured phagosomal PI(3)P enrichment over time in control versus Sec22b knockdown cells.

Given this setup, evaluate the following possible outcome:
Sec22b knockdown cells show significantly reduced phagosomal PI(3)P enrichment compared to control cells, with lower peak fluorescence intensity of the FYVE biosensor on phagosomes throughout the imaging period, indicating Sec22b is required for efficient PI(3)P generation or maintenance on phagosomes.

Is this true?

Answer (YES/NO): NO